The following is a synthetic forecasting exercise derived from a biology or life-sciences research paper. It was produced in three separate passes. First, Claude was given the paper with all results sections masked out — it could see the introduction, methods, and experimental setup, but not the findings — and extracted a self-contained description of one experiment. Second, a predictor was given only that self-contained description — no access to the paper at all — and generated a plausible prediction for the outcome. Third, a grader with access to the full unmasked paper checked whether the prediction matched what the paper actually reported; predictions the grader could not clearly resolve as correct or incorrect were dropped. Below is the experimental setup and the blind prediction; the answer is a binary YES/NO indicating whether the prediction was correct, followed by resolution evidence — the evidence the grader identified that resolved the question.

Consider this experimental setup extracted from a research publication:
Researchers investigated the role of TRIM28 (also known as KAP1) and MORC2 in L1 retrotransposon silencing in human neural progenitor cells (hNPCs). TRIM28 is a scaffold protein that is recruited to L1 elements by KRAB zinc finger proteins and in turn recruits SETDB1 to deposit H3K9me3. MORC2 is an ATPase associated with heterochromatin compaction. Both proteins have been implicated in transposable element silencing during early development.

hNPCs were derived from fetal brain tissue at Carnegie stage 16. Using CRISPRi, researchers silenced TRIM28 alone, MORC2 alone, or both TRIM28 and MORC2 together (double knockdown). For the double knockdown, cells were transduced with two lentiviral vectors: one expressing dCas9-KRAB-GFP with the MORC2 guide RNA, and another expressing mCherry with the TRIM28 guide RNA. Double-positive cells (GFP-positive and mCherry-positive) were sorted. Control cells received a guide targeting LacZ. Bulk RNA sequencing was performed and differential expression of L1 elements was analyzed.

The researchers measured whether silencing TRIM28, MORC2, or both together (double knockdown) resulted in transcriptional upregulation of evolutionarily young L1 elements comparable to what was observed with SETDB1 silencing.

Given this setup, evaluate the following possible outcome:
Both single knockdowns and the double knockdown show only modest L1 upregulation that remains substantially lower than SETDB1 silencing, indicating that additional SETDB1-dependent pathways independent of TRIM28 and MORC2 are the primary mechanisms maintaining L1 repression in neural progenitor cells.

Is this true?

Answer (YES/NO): YES